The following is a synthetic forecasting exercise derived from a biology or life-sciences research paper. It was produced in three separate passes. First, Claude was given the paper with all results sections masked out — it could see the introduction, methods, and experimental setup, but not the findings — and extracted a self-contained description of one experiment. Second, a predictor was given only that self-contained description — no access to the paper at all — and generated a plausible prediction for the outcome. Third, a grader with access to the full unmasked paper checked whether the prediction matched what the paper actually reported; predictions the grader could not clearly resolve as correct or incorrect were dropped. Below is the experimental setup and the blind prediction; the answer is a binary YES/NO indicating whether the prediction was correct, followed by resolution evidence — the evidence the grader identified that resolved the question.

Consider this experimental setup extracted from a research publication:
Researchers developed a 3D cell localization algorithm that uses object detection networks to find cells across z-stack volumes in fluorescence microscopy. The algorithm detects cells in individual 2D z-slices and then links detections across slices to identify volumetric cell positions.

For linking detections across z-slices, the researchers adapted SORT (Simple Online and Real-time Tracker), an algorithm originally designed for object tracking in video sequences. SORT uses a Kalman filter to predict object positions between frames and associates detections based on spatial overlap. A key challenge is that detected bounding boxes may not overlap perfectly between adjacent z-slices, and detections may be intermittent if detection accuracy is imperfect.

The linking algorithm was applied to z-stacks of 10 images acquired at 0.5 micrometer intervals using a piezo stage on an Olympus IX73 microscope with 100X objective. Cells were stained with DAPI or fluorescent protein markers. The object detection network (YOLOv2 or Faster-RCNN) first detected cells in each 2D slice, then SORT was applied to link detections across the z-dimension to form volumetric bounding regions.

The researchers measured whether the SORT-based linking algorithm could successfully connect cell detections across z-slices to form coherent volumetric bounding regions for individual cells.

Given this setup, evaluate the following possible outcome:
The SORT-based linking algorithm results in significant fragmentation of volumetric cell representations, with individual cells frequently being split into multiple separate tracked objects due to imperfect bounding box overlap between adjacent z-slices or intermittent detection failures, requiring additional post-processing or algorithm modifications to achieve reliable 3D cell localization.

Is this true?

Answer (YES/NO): NO